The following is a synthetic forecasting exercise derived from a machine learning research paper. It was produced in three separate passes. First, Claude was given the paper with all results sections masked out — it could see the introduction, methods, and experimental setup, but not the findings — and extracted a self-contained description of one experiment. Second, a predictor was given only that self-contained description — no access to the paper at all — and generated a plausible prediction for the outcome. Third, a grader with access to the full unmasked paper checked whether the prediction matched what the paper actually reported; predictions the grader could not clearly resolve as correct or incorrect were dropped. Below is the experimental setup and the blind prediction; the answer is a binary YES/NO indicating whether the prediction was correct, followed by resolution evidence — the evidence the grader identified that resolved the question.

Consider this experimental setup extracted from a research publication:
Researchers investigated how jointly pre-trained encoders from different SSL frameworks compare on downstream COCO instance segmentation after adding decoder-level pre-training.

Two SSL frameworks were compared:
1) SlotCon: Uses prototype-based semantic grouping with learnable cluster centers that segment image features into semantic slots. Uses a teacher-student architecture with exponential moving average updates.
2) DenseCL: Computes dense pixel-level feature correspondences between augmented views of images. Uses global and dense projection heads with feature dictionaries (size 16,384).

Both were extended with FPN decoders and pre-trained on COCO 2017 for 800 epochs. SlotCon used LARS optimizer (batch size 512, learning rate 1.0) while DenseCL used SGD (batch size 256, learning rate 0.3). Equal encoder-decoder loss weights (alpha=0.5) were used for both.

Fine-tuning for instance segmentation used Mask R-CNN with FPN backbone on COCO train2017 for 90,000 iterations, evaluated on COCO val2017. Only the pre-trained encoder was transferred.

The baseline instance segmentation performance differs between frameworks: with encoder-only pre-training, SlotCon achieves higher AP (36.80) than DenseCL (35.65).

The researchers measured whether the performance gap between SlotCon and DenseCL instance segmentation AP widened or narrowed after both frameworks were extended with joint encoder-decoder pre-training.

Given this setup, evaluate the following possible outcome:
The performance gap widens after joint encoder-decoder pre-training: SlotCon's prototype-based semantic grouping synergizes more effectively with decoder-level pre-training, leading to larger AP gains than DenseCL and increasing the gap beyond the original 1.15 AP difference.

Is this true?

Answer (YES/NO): YES